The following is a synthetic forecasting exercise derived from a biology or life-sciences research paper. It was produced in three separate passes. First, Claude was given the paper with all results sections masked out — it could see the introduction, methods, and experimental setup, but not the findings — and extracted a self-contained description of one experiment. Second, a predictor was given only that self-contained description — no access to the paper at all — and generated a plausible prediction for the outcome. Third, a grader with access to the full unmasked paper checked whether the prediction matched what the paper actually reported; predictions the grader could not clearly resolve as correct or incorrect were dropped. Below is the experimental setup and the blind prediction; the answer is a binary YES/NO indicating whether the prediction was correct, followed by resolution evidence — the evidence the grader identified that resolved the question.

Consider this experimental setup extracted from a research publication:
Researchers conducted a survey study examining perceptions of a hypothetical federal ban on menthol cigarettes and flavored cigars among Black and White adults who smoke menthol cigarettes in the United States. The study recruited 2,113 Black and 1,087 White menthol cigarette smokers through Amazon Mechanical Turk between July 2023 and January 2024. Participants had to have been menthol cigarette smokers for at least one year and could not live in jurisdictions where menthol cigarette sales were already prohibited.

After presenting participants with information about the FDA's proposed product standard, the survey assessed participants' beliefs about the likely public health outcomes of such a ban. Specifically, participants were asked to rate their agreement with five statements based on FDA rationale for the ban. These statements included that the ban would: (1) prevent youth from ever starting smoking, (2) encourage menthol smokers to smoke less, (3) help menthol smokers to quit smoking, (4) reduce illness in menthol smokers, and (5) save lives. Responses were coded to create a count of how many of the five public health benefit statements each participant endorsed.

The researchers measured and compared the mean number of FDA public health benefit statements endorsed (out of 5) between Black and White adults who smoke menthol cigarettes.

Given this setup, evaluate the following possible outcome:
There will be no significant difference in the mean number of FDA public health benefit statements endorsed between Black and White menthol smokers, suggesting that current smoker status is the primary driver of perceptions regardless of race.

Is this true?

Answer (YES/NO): NO